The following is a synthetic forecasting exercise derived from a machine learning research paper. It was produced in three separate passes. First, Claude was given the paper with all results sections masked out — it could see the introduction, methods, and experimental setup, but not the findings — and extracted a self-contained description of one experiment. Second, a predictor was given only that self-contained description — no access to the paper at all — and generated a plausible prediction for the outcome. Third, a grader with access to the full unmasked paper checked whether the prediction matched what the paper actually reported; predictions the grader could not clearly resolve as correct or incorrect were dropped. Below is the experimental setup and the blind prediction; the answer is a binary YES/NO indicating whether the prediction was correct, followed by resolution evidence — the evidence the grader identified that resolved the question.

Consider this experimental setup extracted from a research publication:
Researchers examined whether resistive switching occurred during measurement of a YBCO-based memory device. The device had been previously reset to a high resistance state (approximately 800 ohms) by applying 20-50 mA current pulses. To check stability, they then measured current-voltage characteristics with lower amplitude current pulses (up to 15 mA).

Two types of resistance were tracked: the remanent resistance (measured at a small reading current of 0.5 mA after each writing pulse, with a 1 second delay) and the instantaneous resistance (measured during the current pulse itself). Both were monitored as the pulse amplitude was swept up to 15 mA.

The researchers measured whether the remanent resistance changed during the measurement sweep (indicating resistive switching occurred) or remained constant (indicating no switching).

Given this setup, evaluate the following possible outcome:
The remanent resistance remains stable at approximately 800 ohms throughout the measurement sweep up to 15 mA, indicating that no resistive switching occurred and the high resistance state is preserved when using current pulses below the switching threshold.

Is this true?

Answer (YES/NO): YES